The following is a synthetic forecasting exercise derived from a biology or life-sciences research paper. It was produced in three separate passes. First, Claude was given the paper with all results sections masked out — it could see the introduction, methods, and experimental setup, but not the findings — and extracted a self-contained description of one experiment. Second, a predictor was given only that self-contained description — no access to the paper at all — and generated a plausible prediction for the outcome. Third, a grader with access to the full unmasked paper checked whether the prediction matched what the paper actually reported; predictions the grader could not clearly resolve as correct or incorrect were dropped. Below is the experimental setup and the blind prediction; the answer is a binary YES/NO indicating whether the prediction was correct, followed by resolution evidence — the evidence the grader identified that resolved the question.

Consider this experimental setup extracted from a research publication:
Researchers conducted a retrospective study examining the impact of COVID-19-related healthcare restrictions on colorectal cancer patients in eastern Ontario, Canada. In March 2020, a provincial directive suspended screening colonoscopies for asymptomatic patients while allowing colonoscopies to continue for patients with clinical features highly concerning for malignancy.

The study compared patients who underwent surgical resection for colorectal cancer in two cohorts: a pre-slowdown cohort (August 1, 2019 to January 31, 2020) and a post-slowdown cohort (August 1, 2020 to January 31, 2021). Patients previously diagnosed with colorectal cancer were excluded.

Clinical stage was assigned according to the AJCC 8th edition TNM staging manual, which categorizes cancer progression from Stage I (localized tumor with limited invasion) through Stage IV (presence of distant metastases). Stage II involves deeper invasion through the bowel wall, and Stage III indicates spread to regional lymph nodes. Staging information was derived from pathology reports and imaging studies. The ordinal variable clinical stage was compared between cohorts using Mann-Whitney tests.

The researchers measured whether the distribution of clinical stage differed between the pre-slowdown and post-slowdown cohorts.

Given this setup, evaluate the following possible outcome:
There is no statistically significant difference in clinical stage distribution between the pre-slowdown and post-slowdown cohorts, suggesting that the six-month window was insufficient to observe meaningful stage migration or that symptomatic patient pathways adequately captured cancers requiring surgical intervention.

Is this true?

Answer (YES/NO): YES